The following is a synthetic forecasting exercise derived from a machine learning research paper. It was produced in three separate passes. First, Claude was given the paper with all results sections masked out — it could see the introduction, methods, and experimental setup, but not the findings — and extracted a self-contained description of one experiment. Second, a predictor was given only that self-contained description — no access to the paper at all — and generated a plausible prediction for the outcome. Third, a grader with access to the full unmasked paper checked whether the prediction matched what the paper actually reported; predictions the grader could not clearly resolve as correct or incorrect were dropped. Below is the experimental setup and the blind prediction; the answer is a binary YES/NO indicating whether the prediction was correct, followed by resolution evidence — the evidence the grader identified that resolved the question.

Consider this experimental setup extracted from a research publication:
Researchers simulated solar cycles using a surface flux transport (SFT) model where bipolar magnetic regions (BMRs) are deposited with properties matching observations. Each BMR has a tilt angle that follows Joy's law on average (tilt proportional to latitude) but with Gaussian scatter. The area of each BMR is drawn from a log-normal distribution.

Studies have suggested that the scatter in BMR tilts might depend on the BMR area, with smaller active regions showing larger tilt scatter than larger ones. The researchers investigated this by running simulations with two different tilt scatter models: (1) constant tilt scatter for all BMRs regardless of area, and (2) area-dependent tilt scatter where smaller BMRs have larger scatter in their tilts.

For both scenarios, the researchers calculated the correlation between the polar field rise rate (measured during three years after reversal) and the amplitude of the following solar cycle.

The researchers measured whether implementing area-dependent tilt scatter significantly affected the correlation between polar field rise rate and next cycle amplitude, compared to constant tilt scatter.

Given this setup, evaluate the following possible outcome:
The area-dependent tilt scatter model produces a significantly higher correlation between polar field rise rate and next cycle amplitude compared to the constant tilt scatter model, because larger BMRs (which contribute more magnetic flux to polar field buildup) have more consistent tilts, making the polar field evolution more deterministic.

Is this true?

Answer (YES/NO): NO